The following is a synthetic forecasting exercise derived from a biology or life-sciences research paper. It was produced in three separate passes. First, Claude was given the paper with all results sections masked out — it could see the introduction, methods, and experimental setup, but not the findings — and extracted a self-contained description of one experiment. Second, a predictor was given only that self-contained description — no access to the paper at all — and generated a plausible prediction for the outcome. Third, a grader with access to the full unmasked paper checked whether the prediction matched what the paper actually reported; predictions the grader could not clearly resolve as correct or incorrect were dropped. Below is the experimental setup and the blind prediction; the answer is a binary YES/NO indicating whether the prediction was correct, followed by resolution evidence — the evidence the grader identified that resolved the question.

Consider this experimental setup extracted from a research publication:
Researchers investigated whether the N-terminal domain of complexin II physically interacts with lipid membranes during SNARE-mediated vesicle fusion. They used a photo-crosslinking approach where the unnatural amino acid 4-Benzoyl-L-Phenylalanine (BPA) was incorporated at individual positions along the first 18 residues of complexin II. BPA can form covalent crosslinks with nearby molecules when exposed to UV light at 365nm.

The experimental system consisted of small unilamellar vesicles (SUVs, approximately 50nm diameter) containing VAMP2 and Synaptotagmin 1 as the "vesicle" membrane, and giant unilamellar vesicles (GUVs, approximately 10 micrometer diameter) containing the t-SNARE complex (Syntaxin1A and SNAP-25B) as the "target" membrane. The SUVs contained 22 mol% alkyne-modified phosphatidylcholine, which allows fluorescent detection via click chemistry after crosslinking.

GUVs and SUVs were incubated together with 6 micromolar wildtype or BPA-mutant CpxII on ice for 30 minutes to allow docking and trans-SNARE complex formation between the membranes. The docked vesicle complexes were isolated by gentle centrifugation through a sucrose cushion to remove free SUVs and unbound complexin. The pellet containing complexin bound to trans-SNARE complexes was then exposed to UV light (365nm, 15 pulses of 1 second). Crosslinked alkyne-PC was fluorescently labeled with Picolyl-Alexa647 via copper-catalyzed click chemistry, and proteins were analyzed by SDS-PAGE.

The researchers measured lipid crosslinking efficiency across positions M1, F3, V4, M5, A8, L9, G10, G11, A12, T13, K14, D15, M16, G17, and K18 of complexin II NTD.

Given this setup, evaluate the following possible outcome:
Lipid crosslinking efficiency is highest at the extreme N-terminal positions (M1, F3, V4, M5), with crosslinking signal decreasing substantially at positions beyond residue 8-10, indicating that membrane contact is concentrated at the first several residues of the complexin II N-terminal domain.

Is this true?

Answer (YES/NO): NO